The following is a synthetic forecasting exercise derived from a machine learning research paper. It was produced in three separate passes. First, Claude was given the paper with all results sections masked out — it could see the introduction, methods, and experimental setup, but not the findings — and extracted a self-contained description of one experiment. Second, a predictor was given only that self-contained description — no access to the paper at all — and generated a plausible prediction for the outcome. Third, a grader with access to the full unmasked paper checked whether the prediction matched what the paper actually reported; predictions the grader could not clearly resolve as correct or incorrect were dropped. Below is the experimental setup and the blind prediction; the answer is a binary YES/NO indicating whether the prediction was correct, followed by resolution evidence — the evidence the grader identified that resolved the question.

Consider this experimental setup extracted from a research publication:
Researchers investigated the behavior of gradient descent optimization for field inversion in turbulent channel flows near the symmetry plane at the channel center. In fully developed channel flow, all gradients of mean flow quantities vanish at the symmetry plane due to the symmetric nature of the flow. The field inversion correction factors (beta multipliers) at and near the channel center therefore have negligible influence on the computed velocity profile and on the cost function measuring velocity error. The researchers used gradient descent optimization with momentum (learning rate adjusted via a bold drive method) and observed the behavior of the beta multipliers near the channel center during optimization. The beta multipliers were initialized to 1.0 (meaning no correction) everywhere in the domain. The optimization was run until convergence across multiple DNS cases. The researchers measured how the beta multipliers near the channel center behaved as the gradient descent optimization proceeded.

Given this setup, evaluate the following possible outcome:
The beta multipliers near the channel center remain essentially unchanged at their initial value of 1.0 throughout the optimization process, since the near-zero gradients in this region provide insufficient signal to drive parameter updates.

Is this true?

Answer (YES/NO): YES